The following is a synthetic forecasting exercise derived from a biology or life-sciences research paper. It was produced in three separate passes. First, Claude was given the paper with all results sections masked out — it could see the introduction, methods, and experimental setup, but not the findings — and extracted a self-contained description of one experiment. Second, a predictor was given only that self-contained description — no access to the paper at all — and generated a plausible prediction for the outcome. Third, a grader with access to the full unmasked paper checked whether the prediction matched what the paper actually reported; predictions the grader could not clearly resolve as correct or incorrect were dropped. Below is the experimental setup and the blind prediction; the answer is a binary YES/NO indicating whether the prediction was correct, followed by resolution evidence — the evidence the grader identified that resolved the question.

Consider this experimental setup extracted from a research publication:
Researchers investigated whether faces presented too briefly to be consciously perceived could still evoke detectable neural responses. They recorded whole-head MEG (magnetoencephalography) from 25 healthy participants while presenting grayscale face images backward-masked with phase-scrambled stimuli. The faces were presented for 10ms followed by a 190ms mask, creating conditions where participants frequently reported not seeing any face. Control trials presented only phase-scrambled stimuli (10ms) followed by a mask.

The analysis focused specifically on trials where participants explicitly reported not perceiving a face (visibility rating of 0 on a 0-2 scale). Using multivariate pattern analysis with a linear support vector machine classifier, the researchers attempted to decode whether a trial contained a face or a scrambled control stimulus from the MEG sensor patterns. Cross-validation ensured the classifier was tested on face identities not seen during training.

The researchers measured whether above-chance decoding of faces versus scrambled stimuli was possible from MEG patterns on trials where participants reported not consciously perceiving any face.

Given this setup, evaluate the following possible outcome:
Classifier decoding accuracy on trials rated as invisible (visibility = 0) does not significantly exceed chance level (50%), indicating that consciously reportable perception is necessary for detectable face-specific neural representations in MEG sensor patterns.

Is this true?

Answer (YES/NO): NO